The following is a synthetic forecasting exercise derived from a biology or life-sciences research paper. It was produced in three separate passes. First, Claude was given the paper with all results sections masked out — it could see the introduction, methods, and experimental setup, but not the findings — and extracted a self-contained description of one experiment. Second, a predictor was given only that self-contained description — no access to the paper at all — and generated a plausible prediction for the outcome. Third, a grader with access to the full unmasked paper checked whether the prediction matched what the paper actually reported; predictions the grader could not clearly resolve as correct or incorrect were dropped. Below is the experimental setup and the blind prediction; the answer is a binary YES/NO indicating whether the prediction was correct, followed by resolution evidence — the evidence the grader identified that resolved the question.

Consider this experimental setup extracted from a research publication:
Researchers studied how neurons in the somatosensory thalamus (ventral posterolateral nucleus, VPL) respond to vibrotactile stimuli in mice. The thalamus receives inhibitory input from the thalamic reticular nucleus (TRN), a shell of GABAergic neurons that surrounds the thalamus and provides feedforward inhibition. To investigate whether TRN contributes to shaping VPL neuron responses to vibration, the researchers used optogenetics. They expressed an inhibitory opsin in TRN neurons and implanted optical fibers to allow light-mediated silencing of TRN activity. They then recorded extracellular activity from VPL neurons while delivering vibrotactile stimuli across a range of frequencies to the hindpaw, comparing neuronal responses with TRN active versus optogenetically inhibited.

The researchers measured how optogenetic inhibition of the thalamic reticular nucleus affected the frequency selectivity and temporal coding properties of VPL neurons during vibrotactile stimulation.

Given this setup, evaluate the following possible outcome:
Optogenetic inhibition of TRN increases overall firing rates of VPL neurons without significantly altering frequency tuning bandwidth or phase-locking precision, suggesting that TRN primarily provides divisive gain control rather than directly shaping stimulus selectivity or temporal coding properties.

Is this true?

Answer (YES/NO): NO